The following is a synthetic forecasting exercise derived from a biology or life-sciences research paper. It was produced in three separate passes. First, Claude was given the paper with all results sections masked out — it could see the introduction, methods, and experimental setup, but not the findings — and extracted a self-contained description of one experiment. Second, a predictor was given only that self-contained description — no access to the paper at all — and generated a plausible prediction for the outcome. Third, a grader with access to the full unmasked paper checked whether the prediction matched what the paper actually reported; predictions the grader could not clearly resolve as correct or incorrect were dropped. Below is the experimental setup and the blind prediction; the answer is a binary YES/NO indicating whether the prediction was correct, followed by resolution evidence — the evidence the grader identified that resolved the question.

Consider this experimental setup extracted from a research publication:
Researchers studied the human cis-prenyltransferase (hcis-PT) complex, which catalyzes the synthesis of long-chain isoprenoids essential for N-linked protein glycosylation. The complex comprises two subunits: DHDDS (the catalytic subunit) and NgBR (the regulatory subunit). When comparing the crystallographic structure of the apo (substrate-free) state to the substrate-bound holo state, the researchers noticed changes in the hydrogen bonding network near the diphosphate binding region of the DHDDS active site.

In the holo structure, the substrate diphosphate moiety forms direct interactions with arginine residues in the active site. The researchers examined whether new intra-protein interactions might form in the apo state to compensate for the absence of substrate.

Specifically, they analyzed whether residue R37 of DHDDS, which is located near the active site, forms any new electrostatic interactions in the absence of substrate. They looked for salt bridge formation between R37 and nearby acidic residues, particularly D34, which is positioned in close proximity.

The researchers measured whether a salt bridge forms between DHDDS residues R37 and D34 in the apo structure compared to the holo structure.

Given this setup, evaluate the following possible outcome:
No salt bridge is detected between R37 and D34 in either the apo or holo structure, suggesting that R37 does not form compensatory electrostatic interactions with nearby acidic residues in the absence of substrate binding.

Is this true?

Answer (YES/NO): NO